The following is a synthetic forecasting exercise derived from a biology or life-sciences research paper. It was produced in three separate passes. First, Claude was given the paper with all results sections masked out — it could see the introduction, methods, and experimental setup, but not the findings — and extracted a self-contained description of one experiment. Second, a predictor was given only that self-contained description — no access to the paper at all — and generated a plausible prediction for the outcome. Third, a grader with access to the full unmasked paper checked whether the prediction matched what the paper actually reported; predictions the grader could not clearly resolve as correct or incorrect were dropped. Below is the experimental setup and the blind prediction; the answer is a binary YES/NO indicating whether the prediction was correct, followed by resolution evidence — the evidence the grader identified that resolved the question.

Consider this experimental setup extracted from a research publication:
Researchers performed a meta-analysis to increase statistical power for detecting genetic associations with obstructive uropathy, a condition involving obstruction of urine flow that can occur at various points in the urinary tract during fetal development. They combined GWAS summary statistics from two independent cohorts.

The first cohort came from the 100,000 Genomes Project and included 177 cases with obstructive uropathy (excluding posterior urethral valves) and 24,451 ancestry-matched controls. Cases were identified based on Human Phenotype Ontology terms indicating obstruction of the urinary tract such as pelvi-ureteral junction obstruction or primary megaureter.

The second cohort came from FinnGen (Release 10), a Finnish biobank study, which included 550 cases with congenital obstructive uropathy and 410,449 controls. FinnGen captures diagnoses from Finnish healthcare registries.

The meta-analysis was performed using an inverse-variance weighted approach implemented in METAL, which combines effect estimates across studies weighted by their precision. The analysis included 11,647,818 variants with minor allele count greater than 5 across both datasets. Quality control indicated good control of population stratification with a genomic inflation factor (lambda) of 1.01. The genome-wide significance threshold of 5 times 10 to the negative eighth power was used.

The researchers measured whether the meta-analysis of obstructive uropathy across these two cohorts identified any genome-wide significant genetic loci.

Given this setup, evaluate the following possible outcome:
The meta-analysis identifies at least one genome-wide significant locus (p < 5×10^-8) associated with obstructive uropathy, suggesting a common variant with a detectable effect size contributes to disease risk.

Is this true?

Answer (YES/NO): NO